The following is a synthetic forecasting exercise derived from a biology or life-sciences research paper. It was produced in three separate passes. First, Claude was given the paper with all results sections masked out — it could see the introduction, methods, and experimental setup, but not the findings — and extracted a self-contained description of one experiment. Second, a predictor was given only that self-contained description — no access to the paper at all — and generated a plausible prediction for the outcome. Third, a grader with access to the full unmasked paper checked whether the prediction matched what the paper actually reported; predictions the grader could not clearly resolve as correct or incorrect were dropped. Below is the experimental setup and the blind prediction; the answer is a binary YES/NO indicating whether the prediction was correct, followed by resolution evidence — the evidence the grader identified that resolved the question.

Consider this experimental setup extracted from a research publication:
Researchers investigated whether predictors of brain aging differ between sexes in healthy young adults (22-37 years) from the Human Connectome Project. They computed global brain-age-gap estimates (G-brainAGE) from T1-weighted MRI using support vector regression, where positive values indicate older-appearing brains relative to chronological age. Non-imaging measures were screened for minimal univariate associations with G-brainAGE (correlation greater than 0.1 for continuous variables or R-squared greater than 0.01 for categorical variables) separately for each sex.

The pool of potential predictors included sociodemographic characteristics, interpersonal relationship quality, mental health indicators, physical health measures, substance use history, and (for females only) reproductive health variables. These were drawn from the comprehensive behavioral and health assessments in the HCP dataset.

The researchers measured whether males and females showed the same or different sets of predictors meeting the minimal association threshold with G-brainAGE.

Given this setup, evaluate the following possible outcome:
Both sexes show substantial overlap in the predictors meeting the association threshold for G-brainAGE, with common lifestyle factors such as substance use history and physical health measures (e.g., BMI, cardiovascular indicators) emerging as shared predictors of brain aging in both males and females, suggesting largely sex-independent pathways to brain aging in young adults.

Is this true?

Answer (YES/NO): NO